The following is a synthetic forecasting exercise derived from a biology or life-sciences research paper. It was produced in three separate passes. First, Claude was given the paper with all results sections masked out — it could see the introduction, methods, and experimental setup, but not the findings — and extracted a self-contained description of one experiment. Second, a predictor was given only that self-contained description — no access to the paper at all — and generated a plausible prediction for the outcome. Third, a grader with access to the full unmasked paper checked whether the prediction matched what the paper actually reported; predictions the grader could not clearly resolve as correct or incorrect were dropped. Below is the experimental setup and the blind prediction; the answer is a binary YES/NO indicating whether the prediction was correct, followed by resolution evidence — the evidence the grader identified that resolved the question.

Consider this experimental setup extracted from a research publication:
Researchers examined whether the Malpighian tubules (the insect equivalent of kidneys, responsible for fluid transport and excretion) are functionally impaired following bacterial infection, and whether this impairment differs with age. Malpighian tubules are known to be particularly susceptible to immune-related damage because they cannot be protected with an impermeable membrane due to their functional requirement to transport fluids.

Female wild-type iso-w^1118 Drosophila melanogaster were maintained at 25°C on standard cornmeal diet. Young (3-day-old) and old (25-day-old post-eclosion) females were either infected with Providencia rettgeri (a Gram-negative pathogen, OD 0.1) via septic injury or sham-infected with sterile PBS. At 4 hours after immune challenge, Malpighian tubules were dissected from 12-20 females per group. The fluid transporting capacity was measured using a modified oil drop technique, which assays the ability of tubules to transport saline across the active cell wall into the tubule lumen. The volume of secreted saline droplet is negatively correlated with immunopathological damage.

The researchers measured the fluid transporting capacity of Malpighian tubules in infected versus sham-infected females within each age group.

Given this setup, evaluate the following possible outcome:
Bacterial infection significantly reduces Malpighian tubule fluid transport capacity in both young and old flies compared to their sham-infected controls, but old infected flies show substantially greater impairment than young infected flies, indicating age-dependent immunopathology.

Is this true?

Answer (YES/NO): NO